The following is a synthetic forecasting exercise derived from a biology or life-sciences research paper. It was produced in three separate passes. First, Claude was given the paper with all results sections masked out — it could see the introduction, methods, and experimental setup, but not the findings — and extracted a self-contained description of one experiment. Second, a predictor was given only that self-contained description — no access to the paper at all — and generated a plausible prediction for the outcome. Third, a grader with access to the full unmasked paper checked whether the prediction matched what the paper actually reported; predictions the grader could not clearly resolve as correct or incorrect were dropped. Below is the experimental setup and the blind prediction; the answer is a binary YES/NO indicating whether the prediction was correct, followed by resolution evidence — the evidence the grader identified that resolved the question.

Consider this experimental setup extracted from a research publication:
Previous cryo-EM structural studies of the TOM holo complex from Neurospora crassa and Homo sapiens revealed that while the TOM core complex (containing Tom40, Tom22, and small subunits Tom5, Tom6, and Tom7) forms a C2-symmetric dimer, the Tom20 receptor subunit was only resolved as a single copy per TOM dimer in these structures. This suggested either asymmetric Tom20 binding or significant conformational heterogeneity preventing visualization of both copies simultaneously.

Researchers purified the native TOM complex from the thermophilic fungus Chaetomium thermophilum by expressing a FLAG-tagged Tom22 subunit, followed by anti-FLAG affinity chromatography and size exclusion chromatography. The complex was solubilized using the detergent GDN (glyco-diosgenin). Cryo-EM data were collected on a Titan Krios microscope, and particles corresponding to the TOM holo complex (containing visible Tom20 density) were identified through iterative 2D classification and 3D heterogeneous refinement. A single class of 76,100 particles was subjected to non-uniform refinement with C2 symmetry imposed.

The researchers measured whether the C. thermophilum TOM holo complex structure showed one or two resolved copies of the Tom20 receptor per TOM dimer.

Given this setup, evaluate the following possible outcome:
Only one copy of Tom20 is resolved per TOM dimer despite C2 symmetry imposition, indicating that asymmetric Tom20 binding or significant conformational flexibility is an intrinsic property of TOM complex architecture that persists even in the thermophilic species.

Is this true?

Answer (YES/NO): NO